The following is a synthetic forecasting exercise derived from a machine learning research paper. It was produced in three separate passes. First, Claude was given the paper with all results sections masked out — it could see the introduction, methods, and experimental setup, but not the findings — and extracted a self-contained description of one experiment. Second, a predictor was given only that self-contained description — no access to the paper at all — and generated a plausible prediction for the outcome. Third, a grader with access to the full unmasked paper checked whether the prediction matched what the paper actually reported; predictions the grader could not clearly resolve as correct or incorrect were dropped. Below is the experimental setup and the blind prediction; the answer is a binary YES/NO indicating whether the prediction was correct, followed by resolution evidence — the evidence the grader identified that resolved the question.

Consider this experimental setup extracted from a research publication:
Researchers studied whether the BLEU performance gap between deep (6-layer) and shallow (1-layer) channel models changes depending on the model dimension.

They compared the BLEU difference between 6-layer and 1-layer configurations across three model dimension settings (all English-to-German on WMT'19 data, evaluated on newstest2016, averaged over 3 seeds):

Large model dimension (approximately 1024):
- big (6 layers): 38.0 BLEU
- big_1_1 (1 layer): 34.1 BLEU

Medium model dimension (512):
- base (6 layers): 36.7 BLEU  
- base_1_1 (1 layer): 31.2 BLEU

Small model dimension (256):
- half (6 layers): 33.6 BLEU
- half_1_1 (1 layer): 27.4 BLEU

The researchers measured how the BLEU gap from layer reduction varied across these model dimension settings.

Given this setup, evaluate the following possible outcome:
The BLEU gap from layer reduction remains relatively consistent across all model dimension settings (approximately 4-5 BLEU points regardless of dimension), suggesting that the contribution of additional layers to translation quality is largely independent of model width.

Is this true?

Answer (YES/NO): NO